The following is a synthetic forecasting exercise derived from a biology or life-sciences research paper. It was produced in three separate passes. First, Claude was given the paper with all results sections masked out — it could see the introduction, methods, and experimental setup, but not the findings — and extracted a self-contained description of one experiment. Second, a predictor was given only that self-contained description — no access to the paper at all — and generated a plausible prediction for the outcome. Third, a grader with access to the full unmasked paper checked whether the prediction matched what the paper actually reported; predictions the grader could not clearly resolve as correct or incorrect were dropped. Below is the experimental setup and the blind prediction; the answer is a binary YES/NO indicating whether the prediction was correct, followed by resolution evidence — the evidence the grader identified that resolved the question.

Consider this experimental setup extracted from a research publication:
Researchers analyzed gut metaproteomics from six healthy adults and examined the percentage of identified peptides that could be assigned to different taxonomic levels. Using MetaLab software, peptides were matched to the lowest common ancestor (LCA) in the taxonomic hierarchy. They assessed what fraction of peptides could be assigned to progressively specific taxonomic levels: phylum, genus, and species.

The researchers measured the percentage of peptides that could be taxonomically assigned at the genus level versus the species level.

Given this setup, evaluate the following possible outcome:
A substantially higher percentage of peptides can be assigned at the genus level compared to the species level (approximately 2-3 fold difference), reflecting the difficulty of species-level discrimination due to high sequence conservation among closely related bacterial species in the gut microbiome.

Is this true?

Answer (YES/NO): YES